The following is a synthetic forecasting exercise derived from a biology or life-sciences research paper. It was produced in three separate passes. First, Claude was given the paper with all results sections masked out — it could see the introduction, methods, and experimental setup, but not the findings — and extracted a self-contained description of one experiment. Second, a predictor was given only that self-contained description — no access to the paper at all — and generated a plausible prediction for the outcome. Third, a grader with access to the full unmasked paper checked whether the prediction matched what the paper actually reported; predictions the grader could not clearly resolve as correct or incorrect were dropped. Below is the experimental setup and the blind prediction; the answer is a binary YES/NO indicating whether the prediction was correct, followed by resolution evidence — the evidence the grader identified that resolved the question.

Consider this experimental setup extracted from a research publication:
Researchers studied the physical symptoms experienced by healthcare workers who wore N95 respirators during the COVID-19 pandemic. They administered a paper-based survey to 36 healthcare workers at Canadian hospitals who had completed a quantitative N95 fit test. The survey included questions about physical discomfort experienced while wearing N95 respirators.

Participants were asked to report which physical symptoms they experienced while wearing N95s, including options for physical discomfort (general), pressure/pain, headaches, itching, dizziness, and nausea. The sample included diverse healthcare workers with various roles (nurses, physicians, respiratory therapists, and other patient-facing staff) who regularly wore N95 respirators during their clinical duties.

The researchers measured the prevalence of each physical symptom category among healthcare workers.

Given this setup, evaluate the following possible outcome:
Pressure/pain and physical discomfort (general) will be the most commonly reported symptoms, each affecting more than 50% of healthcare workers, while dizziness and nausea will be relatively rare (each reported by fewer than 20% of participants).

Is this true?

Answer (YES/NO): NO